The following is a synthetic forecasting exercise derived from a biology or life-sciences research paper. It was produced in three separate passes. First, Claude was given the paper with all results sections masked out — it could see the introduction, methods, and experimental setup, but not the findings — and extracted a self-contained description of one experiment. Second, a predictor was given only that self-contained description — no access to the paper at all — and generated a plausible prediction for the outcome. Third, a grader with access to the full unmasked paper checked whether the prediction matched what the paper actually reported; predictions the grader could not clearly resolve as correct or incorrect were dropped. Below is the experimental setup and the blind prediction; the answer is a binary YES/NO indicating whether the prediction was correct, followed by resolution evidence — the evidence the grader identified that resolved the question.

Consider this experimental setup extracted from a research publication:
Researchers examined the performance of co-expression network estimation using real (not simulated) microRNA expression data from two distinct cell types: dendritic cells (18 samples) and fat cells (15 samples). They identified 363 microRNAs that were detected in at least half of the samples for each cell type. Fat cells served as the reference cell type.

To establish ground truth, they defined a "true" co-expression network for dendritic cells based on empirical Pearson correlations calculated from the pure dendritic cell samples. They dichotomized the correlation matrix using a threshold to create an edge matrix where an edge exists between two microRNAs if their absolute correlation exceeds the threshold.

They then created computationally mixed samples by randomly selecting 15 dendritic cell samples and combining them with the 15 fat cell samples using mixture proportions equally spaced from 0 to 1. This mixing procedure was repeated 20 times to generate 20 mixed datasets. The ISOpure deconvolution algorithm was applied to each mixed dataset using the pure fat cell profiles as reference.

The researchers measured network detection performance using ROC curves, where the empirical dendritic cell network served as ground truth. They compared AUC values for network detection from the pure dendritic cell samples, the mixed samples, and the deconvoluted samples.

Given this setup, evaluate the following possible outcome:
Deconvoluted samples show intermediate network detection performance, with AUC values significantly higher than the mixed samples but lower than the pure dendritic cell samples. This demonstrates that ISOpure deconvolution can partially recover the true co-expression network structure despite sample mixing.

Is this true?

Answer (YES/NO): NO